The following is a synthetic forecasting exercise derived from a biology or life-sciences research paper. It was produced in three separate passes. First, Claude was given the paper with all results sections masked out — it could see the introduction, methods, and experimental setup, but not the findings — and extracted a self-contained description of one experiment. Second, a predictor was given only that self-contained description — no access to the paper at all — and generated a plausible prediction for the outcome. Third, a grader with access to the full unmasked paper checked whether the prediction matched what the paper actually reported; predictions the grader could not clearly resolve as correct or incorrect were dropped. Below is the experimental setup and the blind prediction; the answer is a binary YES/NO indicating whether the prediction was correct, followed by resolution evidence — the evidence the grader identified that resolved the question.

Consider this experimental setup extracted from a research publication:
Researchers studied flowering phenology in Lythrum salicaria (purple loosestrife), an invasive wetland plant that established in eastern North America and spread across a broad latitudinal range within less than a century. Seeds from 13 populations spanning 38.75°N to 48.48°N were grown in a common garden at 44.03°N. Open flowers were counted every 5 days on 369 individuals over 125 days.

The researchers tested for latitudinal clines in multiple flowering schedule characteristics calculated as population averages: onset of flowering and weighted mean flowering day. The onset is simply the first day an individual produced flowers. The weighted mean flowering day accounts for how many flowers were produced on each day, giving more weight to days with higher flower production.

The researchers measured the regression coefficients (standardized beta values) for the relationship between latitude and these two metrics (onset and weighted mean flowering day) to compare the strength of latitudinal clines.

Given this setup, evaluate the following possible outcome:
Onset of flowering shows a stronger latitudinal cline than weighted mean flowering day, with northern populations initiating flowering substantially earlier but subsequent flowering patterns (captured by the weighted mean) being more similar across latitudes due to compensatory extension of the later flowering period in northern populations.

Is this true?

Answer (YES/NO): NO